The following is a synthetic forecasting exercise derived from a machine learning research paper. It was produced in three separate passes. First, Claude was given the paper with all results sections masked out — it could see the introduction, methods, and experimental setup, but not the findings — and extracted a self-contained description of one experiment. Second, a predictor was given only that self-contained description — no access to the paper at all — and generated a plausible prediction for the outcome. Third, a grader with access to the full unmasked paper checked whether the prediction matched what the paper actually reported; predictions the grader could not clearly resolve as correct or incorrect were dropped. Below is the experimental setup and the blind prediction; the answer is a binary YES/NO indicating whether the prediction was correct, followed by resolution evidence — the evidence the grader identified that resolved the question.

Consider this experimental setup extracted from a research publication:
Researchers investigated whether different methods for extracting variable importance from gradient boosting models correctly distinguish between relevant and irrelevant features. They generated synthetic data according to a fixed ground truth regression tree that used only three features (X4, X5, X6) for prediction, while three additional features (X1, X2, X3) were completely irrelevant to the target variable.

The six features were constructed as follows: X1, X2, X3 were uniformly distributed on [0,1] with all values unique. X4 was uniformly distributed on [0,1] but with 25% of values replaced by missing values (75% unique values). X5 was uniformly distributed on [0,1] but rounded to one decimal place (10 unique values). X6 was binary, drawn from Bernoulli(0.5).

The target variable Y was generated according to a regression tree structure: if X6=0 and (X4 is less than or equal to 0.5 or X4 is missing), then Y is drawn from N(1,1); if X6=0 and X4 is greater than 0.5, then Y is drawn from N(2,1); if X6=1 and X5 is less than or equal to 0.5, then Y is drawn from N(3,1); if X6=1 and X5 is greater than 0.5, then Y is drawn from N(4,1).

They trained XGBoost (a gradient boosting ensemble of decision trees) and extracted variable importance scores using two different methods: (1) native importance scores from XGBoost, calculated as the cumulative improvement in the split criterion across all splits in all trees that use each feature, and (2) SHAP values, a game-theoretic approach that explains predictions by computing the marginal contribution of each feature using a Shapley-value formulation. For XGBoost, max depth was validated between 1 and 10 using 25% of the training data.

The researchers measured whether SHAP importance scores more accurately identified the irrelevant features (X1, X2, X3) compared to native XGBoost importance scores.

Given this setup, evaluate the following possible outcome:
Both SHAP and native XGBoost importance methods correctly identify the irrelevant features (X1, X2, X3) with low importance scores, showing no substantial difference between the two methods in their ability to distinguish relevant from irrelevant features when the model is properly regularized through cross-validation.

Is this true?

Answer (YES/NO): NO